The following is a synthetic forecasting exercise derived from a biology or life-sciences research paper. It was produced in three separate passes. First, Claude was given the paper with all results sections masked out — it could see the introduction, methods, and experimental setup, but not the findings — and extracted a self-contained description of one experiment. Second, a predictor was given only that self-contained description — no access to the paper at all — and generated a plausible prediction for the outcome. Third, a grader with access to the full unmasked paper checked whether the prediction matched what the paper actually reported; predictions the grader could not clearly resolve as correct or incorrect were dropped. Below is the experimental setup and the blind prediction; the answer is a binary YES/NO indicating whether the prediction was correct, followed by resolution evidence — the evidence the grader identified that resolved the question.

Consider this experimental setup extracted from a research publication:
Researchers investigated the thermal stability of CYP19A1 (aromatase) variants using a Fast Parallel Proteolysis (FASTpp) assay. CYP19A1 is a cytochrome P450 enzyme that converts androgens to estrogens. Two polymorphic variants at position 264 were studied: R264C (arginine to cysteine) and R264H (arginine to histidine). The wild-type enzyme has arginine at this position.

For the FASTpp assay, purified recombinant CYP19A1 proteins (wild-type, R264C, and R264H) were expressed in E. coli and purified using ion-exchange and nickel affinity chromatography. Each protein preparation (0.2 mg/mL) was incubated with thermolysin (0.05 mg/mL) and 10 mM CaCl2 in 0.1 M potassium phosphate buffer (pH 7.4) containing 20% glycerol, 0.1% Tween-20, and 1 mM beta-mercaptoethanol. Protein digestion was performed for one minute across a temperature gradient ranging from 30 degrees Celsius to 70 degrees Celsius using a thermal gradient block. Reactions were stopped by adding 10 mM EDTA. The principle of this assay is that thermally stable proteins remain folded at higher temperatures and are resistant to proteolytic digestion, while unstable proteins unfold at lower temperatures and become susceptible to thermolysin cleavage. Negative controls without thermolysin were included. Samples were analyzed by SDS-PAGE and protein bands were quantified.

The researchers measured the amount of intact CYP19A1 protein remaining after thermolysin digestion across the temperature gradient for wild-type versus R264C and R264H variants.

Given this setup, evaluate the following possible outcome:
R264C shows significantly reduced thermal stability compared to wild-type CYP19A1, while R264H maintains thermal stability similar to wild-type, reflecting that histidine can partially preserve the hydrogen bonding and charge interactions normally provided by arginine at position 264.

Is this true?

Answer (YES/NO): NO